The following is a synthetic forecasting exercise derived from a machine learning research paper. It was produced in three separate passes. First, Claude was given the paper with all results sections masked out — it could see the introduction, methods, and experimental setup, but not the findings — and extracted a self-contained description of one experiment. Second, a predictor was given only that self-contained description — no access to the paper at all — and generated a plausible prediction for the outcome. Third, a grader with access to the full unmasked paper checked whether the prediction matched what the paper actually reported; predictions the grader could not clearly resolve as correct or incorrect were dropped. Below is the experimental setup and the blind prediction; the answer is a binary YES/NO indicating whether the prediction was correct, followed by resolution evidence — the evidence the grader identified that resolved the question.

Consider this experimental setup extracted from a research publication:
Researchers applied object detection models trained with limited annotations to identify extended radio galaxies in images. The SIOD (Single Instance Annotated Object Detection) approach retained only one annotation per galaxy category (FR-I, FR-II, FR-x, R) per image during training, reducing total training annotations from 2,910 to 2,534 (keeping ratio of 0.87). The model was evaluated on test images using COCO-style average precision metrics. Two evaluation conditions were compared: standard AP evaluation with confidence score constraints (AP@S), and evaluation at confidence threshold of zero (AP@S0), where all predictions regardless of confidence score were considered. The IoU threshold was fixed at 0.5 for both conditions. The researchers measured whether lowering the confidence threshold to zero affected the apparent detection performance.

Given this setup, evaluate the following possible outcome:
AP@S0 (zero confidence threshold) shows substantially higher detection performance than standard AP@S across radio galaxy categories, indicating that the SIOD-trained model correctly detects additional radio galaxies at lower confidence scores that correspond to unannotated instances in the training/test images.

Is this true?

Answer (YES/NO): YES